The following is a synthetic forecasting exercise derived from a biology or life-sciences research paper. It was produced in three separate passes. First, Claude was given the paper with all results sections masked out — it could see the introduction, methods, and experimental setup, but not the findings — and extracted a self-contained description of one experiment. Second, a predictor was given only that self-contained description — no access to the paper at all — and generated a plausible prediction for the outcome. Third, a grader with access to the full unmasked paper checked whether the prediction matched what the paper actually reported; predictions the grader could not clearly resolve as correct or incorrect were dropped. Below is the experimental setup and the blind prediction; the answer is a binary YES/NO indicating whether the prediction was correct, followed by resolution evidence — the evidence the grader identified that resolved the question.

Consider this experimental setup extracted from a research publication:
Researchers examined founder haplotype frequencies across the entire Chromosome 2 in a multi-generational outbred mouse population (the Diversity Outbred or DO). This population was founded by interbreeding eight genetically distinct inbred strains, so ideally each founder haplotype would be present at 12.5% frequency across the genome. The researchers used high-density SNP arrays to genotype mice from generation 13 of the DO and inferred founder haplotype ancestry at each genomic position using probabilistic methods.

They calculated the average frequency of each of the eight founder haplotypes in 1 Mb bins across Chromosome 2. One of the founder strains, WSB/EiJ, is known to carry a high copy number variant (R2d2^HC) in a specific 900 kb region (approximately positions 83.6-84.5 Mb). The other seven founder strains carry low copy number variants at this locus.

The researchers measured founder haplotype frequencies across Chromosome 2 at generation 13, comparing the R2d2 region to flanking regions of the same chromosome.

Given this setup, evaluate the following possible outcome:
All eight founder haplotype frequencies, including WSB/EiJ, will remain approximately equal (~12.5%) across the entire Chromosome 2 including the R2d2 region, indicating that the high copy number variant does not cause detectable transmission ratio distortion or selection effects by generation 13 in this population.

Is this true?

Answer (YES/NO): NO